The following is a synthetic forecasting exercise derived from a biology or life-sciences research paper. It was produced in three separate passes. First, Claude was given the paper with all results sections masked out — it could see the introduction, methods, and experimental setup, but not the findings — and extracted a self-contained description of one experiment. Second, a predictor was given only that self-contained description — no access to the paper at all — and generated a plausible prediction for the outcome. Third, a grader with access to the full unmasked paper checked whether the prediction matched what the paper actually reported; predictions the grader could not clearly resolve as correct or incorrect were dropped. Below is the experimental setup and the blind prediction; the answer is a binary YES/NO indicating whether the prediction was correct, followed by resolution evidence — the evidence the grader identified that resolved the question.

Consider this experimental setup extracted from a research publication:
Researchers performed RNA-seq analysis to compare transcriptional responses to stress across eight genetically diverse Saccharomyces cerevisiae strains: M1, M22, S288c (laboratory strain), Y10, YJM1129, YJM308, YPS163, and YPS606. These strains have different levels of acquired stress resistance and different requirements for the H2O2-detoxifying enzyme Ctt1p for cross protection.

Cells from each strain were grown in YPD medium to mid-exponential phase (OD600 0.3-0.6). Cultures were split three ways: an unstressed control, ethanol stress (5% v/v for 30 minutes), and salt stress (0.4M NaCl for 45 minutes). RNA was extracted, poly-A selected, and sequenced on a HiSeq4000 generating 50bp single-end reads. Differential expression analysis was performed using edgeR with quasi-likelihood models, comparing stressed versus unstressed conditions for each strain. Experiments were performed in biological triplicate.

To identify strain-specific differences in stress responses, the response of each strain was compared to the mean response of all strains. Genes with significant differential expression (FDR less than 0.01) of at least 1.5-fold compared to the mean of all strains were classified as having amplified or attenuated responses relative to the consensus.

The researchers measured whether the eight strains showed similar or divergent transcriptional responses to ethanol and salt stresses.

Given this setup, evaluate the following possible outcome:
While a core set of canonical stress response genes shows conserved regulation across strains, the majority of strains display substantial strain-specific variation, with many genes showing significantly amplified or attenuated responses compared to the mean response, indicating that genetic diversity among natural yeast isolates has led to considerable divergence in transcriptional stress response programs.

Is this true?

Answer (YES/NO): YES